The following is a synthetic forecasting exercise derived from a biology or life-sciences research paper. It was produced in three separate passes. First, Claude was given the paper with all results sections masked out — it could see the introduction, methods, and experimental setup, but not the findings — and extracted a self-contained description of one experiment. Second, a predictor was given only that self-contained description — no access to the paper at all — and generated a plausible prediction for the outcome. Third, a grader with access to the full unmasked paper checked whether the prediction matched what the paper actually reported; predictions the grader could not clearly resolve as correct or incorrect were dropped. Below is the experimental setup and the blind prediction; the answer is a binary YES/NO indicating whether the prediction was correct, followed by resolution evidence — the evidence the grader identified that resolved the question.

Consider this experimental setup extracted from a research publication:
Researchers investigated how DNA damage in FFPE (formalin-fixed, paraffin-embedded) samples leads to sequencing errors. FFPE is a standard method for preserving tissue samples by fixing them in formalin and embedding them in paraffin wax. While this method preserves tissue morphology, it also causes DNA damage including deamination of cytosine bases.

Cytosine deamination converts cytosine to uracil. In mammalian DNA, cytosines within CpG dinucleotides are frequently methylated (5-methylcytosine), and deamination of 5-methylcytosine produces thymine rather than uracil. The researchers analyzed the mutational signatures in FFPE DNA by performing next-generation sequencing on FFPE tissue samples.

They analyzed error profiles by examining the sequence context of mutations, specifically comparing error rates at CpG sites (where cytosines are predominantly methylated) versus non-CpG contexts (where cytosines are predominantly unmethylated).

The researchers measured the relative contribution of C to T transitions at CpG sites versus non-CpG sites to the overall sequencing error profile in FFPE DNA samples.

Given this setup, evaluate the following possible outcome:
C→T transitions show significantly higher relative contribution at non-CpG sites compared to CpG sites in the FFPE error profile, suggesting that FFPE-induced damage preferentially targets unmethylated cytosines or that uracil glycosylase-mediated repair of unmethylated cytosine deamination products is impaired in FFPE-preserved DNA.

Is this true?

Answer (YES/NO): NO